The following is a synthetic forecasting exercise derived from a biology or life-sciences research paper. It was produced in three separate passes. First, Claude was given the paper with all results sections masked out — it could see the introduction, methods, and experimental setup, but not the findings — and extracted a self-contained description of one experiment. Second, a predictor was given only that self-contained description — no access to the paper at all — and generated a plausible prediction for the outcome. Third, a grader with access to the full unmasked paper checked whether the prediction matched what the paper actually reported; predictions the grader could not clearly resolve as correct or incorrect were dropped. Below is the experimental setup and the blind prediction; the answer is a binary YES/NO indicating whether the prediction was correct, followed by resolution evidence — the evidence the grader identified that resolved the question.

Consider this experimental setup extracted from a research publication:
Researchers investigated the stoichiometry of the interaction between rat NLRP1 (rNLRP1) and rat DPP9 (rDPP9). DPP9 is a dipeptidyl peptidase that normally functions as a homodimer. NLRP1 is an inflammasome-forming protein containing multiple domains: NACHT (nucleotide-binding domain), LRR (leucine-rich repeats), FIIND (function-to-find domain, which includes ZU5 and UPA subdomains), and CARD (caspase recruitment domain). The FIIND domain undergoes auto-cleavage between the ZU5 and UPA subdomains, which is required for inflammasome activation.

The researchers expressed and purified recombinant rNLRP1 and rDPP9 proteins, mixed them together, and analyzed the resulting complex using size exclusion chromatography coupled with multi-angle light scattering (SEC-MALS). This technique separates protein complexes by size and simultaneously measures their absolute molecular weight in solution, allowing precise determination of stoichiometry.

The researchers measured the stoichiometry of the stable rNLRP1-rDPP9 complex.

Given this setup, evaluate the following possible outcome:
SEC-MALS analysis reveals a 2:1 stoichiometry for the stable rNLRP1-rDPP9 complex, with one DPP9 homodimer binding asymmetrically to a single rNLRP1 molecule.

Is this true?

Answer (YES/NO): NO